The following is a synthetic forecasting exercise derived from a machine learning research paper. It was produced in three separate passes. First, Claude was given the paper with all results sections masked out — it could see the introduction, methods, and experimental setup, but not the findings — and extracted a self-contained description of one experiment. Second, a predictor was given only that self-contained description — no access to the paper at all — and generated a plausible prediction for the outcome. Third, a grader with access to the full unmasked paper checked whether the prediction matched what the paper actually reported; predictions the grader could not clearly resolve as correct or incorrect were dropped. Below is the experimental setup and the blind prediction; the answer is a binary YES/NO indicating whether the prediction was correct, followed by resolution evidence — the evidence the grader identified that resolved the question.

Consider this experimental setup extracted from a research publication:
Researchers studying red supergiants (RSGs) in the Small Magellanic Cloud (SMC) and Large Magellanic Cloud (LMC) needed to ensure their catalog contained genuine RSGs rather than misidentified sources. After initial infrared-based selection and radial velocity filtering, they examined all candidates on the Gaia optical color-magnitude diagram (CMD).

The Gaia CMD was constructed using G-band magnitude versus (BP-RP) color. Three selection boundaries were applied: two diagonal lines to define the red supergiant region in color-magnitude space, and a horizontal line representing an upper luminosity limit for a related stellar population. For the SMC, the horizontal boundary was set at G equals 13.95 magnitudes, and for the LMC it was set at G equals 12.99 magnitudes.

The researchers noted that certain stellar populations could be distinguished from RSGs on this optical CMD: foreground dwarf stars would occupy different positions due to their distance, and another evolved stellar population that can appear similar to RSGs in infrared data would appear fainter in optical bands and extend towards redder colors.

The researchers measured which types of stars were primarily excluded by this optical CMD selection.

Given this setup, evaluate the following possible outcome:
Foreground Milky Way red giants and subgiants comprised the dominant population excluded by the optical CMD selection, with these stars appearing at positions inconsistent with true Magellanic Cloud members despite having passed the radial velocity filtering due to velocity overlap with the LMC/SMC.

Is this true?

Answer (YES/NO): NO